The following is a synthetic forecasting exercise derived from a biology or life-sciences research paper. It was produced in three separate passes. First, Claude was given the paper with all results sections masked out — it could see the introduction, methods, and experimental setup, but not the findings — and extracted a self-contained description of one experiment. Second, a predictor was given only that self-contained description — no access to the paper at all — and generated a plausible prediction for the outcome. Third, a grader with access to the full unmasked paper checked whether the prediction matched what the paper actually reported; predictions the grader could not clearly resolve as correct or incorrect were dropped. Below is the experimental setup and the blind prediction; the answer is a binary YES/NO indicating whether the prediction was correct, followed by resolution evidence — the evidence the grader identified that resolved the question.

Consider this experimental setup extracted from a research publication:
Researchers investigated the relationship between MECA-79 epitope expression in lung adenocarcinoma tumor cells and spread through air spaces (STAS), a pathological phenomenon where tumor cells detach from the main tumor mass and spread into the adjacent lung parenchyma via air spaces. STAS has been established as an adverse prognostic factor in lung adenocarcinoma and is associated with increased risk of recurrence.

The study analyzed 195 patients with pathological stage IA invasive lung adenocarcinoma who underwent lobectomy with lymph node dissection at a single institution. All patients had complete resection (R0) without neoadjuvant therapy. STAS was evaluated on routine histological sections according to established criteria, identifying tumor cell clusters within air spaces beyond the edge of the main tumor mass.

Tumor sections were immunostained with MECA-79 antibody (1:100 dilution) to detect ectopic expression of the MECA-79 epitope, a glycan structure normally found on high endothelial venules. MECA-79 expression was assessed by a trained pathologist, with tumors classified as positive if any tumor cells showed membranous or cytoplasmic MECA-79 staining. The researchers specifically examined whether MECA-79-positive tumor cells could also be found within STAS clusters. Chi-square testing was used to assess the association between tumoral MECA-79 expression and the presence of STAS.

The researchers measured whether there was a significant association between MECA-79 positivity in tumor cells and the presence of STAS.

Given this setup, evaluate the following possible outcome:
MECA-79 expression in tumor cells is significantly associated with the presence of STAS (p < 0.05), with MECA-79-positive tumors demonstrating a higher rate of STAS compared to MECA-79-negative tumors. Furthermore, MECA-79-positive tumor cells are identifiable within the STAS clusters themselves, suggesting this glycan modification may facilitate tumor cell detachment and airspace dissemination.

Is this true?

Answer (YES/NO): NO